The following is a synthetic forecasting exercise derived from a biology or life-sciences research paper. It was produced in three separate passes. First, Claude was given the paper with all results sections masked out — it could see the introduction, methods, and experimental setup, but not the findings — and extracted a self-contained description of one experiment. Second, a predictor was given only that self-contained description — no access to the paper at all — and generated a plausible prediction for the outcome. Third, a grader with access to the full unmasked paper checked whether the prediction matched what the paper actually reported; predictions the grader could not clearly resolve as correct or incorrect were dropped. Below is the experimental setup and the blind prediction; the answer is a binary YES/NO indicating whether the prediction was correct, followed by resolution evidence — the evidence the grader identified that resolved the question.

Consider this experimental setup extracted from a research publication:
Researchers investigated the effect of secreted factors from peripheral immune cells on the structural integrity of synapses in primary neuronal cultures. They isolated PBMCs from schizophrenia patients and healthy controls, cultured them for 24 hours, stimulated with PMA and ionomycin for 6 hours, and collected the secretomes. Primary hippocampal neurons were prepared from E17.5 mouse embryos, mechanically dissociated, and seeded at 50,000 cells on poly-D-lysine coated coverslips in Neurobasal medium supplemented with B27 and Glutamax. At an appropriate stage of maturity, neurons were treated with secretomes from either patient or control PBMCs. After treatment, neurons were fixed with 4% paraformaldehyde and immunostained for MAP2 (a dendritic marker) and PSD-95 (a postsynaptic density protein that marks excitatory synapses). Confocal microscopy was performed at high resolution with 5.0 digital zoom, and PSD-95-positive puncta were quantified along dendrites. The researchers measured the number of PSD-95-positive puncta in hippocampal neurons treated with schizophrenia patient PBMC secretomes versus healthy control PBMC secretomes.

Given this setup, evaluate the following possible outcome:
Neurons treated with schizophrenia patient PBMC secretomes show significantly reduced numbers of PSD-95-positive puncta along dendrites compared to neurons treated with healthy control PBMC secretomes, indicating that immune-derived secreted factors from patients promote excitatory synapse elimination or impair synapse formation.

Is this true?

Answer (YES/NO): NO